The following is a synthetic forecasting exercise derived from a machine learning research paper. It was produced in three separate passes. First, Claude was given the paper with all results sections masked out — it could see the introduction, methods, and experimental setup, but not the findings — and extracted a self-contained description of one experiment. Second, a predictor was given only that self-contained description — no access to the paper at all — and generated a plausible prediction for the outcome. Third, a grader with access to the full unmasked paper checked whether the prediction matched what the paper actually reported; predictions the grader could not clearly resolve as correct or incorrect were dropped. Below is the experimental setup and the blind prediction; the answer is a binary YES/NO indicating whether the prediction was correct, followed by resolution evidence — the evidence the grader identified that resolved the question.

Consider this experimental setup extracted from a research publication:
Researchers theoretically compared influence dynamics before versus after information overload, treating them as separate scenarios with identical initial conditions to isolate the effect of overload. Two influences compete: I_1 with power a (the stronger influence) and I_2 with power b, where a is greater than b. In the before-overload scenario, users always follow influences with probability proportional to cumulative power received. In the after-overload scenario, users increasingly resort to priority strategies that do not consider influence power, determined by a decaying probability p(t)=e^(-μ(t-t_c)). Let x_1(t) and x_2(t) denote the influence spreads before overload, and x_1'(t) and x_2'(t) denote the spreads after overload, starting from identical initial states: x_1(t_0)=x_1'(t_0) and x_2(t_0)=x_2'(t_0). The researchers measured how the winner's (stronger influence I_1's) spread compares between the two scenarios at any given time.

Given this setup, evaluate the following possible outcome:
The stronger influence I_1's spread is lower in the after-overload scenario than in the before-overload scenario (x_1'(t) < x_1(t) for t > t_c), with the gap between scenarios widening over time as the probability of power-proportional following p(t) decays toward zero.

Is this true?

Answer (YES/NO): YES